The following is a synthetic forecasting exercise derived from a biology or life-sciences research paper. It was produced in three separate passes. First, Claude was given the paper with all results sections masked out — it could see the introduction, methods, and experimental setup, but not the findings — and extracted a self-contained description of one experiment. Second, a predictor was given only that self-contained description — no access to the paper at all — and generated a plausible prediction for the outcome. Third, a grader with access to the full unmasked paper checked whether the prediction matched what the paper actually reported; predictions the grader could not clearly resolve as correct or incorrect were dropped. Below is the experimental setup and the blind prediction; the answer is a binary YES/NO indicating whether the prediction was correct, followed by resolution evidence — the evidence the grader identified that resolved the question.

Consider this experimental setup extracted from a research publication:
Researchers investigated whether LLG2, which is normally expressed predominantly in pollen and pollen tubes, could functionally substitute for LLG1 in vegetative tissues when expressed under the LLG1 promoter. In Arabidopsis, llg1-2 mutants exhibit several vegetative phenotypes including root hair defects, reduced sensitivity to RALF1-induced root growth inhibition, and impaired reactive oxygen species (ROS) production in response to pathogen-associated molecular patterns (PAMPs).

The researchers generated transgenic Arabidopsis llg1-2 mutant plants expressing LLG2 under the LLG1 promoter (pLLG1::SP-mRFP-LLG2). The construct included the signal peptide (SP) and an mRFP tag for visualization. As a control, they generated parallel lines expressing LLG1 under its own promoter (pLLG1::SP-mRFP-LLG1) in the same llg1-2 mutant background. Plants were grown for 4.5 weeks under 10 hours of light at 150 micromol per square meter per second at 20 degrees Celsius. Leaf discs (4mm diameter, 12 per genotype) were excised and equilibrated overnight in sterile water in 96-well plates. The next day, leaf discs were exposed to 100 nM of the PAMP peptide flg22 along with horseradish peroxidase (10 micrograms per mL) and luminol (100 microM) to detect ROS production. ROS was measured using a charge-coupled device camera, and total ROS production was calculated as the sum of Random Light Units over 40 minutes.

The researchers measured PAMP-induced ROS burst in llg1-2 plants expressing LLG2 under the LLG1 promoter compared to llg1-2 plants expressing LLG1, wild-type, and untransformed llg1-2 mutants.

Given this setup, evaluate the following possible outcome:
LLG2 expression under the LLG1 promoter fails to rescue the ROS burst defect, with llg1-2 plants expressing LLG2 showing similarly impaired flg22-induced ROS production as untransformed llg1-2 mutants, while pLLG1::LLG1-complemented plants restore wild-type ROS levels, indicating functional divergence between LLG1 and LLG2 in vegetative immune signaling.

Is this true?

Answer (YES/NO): NO